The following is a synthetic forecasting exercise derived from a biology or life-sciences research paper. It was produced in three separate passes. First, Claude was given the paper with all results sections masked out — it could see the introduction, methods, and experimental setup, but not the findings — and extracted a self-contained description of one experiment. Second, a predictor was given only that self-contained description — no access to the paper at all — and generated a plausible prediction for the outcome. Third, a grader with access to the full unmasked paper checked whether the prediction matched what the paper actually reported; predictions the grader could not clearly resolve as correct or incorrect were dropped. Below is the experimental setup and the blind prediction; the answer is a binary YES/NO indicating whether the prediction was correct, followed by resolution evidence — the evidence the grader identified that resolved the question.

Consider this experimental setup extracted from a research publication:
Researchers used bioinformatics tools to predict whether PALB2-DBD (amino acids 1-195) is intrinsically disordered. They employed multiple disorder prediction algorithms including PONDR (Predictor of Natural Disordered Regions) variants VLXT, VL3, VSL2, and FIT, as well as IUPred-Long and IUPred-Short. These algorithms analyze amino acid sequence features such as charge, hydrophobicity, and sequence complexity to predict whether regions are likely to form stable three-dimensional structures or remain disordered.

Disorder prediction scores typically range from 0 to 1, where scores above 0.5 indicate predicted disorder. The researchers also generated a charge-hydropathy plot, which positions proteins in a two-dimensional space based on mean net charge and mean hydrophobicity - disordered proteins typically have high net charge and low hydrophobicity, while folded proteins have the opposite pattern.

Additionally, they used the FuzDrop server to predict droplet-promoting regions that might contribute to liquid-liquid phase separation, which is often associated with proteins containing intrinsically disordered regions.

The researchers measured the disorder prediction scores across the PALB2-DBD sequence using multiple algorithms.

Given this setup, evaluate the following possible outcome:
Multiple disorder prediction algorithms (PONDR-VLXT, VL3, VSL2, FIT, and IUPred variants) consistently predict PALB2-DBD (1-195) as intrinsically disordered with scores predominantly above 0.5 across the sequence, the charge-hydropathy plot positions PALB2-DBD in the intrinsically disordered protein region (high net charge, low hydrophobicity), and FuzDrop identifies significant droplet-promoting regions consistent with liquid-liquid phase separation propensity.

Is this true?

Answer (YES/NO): NO